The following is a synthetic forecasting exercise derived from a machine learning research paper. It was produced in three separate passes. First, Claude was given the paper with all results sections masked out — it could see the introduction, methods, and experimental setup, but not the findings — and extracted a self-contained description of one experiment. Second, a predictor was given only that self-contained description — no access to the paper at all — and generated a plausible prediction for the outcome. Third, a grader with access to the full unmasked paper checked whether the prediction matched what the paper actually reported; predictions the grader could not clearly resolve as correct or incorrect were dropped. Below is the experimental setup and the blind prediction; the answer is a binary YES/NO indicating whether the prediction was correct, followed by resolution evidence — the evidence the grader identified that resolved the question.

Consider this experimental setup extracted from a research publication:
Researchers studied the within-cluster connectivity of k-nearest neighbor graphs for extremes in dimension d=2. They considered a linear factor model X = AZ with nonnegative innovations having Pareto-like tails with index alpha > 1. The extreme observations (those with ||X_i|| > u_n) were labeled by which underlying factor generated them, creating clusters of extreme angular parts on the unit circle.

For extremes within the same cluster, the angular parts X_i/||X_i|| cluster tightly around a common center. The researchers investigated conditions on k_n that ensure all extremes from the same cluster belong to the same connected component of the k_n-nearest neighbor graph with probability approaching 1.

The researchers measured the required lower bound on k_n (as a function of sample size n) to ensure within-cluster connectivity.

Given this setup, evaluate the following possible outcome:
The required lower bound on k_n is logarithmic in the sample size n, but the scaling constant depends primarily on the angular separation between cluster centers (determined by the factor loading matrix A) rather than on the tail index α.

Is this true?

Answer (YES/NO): NO